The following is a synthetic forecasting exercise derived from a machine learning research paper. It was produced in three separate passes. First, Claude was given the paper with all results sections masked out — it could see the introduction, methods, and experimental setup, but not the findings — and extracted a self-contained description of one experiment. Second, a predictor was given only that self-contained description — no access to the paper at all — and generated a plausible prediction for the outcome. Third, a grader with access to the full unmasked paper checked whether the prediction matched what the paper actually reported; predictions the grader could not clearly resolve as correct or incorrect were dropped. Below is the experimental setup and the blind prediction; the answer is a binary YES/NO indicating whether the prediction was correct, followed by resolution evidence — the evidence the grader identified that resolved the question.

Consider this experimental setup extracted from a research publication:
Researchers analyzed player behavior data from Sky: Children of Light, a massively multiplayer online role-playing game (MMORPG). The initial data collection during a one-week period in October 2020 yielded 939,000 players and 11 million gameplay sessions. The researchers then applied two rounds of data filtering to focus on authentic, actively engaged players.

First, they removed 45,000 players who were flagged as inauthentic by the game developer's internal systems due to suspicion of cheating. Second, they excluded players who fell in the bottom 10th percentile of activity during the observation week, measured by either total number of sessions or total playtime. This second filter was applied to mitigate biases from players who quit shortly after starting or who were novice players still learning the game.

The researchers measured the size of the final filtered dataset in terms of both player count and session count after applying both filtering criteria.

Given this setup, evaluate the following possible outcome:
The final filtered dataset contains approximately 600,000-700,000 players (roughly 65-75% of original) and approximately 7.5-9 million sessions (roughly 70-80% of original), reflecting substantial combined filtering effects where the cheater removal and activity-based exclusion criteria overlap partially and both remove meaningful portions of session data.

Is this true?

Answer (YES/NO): NO